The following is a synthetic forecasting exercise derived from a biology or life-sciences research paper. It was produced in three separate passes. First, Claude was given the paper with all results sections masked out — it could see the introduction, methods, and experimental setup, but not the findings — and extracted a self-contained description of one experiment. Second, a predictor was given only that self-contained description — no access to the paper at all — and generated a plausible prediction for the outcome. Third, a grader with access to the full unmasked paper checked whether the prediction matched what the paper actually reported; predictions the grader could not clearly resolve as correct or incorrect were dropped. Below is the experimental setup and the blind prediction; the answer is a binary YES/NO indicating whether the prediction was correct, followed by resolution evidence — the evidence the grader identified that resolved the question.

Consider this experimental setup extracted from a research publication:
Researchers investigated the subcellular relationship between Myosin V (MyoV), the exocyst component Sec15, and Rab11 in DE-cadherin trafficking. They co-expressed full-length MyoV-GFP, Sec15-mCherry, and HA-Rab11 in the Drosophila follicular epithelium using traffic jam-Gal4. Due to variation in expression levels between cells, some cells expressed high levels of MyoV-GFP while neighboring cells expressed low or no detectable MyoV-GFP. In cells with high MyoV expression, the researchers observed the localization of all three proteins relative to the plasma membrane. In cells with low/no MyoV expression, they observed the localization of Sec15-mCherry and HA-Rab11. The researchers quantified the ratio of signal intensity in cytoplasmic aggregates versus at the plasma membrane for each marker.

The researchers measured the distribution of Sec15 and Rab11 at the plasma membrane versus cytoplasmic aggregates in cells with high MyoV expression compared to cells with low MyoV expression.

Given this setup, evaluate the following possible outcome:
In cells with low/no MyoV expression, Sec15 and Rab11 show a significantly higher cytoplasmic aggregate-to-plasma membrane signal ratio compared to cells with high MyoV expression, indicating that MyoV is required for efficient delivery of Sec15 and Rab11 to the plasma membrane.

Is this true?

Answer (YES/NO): YES